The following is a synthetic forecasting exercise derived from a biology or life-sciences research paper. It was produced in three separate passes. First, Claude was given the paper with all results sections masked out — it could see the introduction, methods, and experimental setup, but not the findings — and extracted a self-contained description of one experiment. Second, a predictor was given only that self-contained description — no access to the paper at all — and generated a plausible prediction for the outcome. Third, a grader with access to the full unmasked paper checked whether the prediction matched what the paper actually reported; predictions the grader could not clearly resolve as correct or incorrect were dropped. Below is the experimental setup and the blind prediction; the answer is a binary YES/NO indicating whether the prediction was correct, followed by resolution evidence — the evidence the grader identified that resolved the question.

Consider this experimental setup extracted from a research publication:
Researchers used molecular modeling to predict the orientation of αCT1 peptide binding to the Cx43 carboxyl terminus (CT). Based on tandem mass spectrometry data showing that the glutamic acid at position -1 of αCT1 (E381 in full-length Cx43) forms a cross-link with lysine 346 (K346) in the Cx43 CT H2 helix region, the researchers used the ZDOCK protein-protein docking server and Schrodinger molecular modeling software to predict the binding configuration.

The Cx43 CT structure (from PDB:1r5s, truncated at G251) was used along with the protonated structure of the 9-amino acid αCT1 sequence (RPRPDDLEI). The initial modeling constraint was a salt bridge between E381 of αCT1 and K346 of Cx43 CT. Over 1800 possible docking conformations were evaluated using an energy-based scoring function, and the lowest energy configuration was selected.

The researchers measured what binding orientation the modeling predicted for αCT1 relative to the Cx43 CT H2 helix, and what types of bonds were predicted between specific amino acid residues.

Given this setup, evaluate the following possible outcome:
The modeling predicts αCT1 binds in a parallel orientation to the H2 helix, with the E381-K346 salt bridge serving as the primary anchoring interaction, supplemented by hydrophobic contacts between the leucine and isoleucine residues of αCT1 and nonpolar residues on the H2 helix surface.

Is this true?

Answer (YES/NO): NO